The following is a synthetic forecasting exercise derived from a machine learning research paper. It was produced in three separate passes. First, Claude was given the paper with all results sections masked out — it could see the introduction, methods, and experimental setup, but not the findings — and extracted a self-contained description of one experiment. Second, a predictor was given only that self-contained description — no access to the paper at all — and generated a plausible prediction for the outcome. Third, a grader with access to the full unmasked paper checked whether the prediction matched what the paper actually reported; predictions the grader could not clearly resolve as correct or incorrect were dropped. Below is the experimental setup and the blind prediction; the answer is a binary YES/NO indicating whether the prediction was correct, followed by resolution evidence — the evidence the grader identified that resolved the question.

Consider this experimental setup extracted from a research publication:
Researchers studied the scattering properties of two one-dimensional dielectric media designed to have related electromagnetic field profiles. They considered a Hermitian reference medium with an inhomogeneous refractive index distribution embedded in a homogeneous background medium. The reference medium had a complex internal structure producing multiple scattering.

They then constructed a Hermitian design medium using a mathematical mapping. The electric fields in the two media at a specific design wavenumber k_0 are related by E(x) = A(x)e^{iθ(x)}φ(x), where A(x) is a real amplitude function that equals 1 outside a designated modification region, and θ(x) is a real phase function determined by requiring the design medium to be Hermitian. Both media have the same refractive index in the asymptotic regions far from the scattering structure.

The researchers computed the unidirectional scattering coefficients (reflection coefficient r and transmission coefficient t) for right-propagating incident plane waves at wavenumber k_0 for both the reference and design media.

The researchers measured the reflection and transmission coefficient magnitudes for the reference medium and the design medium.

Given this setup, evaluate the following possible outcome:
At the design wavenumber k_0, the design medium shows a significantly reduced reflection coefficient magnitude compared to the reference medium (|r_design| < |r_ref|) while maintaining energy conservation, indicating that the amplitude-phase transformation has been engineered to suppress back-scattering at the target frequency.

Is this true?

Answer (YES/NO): NO